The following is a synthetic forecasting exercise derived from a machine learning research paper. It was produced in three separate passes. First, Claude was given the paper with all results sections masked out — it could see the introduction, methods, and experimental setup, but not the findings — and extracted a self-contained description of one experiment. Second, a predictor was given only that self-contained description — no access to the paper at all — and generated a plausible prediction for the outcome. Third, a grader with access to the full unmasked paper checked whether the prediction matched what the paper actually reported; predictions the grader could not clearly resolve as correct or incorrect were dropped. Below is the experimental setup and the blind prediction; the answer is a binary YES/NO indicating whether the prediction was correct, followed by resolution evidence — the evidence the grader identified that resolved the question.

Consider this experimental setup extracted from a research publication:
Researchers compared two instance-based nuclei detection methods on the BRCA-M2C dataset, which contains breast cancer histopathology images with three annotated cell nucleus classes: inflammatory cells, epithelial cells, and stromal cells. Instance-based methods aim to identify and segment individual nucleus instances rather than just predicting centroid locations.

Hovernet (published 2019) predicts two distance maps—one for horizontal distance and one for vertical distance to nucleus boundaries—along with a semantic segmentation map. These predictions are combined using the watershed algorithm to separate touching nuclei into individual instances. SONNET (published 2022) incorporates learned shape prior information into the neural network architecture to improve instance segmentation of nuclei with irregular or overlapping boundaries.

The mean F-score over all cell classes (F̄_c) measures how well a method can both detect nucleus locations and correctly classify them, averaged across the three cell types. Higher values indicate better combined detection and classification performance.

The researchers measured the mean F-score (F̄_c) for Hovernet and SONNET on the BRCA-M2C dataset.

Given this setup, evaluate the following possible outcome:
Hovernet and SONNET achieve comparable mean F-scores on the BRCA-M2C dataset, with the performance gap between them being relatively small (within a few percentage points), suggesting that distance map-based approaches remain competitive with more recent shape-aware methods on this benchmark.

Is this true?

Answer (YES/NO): NO